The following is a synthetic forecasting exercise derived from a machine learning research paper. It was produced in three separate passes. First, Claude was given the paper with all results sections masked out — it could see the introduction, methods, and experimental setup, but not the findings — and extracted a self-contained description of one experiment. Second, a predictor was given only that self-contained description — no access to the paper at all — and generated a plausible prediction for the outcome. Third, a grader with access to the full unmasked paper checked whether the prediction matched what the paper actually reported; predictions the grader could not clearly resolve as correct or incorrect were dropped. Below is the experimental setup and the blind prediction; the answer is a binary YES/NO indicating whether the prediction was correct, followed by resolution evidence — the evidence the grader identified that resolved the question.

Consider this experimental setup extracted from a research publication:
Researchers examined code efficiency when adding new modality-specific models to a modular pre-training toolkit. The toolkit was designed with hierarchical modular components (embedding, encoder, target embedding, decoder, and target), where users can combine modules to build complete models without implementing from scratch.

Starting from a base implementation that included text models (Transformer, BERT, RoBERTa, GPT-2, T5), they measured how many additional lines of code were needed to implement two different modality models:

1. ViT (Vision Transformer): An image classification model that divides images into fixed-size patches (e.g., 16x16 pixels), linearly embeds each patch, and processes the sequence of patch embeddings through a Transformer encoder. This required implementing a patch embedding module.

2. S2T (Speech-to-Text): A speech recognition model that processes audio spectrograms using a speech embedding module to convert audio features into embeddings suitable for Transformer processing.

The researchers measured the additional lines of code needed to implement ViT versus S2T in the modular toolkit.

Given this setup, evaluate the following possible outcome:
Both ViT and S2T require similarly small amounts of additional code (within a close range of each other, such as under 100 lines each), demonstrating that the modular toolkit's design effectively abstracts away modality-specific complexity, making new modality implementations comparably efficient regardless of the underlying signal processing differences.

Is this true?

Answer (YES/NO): YES